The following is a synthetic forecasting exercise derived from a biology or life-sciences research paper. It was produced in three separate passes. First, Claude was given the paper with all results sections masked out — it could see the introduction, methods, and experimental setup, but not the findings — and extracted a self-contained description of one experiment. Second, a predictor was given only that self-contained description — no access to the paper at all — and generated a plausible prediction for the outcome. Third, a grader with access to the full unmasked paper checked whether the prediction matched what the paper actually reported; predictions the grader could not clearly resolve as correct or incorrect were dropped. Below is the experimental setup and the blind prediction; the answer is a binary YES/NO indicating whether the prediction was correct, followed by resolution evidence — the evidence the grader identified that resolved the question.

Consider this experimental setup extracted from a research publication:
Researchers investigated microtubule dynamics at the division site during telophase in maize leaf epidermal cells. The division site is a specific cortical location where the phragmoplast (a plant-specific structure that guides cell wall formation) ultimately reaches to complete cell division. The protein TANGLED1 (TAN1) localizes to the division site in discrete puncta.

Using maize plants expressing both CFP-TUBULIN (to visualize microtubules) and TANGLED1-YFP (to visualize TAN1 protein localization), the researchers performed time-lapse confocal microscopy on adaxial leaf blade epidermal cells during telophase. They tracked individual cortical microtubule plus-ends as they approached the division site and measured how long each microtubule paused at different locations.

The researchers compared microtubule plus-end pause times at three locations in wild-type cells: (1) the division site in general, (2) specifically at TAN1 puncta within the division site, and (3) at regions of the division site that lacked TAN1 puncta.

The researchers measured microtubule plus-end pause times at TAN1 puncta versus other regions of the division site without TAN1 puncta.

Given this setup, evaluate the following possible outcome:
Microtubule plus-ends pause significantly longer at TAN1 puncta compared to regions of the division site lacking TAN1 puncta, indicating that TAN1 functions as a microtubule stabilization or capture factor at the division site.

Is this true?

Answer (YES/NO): YES